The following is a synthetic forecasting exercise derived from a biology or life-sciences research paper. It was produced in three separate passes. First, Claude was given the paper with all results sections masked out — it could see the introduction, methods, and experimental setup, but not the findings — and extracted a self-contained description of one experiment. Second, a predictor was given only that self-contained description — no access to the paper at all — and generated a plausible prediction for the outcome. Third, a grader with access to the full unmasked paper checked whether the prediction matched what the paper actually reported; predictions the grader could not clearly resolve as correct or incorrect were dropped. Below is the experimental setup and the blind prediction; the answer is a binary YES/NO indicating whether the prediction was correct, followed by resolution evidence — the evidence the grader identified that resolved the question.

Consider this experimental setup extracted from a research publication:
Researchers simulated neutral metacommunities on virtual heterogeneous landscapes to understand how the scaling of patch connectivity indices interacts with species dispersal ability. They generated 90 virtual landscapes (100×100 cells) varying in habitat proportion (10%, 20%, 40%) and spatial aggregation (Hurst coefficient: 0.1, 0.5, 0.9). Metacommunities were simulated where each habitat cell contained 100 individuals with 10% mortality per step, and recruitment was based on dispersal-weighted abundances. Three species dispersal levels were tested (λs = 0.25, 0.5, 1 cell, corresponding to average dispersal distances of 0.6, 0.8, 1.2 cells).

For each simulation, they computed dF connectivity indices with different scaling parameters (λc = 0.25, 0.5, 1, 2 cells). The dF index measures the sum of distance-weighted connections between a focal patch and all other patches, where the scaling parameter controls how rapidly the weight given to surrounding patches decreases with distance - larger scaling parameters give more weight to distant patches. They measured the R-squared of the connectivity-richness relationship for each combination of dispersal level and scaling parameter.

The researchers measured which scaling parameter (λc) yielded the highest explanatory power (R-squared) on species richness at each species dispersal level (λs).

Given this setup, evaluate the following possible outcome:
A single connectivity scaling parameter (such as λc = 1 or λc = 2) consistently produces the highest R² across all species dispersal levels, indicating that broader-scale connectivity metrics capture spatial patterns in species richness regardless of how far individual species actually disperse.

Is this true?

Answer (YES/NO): NO